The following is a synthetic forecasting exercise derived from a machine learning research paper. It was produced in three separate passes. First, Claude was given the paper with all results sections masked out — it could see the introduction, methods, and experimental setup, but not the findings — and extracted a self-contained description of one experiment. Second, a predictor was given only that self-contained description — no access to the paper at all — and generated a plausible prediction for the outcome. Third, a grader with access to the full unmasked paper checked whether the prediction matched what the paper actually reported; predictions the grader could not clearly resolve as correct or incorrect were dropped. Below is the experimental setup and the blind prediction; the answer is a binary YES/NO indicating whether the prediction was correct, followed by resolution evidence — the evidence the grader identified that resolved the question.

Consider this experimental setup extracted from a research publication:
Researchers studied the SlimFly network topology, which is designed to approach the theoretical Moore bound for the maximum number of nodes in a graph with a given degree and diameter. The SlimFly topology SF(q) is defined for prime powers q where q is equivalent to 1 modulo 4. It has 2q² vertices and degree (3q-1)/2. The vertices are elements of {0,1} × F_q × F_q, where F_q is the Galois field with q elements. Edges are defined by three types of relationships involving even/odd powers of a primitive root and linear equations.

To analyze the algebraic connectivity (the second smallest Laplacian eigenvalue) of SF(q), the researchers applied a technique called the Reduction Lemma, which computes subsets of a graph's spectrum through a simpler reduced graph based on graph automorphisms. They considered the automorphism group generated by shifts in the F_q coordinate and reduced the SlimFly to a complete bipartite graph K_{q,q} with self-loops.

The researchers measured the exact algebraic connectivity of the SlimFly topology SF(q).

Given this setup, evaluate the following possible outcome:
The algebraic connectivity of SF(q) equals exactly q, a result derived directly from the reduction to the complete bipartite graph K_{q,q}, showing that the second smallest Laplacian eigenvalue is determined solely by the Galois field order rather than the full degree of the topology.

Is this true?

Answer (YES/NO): YES